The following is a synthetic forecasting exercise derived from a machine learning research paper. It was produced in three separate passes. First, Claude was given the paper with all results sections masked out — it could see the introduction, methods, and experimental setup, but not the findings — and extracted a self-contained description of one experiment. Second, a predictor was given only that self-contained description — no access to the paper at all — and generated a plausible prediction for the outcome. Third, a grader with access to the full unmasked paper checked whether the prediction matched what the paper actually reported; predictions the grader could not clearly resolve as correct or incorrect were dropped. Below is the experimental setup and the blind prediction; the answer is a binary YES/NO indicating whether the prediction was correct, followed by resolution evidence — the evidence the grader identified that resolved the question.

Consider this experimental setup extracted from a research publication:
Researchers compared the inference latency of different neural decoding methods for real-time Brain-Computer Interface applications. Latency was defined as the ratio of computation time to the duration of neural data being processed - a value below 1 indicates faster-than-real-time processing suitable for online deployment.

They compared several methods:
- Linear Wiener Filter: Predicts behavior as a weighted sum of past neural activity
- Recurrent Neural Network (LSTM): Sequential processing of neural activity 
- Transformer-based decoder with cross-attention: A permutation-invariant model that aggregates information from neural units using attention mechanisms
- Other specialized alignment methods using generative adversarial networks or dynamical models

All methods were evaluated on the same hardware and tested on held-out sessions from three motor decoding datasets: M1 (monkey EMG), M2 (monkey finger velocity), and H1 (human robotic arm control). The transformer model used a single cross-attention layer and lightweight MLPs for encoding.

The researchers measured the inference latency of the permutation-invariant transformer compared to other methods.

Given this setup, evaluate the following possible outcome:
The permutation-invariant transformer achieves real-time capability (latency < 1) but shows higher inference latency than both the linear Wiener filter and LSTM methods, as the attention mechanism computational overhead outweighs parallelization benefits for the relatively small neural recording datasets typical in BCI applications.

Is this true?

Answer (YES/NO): NO